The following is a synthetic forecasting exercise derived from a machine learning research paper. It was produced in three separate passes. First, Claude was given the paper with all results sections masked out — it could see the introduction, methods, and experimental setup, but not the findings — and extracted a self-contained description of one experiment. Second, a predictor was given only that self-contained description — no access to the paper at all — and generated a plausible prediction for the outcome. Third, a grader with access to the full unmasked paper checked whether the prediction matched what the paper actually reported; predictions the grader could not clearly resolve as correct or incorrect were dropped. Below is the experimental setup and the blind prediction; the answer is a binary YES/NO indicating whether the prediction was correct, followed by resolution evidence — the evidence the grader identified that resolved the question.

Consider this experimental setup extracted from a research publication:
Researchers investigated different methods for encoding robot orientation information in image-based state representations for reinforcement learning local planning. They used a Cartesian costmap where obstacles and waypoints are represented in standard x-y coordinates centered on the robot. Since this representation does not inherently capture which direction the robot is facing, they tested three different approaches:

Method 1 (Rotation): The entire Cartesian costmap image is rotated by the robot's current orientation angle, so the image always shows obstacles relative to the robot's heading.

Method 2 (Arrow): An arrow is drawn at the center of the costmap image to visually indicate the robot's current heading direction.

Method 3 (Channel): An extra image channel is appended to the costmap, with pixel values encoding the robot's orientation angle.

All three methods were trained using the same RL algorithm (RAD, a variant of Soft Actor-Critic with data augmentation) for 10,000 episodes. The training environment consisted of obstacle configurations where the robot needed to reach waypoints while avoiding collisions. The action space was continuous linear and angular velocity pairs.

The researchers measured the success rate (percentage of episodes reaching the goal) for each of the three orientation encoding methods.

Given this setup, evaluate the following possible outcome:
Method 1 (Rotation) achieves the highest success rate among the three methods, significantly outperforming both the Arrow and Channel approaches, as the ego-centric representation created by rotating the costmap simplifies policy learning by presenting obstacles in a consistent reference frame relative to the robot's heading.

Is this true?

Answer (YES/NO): NO